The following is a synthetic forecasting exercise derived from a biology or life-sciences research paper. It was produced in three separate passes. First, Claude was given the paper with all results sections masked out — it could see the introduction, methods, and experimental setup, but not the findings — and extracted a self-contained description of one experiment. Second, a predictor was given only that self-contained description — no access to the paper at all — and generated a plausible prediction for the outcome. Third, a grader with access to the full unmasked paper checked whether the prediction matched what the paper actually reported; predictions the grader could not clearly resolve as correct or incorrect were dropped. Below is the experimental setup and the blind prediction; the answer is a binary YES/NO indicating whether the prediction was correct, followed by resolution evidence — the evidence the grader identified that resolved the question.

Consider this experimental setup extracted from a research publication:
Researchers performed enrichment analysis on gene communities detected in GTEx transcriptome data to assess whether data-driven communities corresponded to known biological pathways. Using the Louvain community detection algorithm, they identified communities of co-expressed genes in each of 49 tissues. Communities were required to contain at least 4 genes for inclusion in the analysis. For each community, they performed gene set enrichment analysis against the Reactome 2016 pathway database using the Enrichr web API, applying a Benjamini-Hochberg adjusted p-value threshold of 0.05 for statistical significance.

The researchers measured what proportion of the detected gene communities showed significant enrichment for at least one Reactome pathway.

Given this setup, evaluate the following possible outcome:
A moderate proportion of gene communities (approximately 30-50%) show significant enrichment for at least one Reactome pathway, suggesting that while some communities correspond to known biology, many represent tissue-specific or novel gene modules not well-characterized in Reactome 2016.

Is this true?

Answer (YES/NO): NO